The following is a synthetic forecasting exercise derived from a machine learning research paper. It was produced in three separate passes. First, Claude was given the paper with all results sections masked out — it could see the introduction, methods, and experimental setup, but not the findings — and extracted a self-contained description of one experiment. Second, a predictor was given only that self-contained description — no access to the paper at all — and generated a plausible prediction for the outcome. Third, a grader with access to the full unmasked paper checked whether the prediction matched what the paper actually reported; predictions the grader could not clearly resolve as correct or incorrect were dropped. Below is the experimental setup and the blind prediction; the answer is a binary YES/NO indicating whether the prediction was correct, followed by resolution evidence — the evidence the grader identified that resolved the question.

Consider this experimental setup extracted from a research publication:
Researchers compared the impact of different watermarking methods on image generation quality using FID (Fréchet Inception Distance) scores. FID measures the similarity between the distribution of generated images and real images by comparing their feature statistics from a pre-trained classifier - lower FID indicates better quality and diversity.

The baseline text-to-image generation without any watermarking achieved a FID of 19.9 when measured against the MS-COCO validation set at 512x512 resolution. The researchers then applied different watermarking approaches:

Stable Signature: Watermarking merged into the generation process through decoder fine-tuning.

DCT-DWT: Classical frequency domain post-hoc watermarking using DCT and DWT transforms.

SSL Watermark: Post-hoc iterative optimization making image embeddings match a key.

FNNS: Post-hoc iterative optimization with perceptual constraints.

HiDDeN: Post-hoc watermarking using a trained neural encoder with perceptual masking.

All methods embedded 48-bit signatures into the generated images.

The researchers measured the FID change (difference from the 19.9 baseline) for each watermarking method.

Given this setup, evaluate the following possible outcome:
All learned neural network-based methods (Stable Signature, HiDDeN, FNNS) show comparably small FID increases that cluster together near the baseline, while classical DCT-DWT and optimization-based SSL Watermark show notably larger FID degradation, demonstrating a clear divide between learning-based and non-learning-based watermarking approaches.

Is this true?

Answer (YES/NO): NO